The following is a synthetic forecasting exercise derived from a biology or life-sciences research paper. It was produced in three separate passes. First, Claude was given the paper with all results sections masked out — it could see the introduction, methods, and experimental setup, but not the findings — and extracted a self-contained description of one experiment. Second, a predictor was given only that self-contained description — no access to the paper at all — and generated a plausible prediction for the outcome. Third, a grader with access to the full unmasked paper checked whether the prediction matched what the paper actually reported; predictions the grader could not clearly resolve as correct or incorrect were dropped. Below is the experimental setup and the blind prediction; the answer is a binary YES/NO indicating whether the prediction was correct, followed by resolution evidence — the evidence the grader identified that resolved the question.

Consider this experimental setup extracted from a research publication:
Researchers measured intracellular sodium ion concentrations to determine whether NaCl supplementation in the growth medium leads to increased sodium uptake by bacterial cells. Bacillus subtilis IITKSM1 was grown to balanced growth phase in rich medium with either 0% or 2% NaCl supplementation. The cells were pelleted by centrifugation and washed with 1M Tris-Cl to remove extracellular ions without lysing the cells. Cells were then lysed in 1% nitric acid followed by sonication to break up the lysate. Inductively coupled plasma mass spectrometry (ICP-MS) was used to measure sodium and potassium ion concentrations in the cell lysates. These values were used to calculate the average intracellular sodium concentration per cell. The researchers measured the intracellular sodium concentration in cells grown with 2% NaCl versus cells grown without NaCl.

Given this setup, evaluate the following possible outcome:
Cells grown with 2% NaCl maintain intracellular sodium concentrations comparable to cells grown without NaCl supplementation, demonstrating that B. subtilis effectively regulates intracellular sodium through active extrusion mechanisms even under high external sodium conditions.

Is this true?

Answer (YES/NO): NO